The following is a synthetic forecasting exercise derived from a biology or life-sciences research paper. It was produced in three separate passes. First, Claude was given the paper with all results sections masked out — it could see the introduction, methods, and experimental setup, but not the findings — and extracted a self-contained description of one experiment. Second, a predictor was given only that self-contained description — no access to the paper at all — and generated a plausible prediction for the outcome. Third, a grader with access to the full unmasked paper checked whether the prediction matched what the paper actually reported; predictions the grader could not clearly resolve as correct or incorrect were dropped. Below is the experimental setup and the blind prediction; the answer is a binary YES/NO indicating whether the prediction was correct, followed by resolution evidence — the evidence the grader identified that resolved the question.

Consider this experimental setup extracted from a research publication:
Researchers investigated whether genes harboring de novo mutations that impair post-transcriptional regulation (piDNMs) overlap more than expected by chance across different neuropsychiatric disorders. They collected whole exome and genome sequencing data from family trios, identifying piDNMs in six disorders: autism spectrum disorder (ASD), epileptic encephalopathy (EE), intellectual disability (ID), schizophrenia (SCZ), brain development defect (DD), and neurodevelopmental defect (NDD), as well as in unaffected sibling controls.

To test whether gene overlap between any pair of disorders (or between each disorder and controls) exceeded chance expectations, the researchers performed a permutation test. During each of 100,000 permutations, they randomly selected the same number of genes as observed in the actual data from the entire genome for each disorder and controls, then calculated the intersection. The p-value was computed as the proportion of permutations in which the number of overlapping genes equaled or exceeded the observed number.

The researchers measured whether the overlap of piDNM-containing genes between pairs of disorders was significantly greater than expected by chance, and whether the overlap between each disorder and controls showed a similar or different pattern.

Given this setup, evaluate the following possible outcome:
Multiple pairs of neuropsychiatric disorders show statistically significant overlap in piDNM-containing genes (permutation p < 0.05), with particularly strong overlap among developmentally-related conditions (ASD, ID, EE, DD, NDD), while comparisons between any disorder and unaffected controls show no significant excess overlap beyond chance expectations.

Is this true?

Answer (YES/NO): NO